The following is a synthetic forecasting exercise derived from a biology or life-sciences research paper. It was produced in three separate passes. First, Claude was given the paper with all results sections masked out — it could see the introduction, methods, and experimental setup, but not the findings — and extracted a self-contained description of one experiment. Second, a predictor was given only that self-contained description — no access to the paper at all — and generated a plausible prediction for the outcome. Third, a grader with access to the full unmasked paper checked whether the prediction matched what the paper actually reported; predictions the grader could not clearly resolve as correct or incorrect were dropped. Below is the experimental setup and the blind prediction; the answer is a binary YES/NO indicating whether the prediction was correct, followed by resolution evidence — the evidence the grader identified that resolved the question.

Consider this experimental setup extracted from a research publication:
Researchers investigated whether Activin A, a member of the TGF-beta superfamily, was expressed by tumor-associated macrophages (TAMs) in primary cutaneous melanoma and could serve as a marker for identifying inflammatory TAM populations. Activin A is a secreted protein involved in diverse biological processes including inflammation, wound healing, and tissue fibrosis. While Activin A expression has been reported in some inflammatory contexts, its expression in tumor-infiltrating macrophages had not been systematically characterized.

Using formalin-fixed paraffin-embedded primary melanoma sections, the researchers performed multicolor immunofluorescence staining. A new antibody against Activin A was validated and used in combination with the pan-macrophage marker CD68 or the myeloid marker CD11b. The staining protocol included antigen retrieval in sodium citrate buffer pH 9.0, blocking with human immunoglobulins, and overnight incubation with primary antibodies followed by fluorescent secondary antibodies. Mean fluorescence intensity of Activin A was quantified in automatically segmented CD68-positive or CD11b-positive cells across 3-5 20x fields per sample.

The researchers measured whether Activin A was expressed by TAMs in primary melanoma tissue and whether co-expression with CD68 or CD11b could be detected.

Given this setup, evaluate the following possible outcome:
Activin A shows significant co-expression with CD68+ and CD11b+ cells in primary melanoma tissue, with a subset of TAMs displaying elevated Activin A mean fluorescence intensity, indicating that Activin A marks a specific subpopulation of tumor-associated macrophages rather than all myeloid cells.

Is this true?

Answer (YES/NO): YES